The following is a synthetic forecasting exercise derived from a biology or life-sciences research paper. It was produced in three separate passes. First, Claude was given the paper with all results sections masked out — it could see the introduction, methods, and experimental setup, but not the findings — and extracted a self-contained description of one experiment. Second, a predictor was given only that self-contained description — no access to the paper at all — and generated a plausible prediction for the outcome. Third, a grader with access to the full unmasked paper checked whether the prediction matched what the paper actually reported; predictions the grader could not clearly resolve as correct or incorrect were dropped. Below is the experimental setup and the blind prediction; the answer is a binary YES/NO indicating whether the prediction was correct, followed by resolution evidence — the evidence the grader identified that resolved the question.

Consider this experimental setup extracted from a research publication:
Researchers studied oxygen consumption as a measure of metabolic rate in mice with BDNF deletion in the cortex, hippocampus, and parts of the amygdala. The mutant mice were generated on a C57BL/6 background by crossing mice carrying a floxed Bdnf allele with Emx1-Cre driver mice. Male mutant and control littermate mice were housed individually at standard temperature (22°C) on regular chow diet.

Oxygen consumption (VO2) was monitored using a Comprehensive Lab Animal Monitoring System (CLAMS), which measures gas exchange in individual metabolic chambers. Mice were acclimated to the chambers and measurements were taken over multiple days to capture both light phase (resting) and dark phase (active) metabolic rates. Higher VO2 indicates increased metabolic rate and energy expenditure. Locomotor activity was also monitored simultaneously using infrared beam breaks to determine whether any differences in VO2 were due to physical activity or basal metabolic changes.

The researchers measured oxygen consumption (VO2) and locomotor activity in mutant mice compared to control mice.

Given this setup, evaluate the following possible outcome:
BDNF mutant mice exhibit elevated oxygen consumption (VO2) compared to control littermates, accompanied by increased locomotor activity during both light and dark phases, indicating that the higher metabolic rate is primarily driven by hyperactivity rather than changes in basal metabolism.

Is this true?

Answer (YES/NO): NO